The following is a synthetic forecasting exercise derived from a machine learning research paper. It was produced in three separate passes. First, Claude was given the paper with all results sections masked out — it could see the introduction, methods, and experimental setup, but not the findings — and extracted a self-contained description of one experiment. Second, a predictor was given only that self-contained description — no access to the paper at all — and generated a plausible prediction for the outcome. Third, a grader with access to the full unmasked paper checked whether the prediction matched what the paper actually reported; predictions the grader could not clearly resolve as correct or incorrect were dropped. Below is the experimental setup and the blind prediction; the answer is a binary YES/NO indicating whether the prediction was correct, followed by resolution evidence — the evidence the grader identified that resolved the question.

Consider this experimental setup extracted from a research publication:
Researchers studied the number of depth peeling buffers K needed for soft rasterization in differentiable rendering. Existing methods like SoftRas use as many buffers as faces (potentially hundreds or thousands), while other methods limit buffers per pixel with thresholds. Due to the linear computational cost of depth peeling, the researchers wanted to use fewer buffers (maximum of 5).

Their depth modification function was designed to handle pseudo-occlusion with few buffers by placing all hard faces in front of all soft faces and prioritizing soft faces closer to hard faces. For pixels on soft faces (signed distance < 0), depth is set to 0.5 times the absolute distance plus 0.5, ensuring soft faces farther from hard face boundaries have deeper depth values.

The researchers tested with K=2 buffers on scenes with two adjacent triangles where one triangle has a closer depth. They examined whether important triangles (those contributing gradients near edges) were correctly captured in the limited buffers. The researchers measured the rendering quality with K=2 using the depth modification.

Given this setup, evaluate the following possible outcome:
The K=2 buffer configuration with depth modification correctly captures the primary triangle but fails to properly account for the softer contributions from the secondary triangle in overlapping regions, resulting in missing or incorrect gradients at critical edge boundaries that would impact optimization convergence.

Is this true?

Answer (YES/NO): NO